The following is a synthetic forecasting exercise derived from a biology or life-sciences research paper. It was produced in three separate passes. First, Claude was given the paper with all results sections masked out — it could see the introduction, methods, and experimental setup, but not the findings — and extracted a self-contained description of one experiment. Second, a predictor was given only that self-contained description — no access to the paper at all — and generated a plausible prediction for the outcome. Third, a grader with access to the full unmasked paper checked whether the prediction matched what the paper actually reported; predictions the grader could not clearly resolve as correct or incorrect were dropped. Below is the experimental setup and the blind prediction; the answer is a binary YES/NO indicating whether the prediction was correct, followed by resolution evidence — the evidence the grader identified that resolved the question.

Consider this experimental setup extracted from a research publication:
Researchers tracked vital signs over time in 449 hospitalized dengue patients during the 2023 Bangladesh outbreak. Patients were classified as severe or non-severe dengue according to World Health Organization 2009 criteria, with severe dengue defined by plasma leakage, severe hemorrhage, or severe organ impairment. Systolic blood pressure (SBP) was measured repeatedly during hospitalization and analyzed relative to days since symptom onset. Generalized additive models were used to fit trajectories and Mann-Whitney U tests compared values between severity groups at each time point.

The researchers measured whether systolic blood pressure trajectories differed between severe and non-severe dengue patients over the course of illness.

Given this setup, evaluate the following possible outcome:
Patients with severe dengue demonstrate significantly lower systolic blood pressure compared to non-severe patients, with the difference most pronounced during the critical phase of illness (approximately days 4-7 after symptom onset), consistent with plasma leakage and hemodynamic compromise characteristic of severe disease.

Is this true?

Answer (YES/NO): NO